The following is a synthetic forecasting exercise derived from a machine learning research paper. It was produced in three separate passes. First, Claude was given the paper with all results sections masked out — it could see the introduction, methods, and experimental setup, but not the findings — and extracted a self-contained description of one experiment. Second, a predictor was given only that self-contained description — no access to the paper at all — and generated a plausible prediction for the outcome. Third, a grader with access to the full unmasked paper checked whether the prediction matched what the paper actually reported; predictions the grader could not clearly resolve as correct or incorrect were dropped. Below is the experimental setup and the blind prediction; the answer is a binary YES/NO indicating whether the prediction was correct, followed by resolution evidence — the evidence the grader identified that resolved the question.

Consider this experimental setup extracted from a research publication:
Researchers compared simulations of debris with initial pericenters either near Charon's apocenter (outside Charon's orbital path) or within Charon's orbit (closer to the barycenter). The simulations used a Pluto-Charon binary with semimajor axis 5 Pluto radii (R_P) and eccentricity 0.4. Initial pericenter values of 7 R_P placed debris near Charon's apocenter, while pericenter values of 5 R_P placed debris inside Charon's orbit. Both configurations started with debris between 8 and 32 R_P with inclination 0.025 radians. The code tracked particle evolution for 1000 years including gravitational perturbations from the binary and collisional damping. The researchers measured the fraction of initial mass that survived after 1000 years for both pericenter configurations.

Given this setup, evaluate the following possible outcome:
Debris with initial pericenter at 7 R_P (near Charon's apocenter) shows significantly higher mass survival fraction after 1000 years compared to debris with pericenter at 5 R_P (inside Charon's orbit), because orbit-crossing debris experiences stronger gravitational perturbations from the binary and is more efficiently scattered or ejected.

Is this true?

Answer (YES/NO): YES